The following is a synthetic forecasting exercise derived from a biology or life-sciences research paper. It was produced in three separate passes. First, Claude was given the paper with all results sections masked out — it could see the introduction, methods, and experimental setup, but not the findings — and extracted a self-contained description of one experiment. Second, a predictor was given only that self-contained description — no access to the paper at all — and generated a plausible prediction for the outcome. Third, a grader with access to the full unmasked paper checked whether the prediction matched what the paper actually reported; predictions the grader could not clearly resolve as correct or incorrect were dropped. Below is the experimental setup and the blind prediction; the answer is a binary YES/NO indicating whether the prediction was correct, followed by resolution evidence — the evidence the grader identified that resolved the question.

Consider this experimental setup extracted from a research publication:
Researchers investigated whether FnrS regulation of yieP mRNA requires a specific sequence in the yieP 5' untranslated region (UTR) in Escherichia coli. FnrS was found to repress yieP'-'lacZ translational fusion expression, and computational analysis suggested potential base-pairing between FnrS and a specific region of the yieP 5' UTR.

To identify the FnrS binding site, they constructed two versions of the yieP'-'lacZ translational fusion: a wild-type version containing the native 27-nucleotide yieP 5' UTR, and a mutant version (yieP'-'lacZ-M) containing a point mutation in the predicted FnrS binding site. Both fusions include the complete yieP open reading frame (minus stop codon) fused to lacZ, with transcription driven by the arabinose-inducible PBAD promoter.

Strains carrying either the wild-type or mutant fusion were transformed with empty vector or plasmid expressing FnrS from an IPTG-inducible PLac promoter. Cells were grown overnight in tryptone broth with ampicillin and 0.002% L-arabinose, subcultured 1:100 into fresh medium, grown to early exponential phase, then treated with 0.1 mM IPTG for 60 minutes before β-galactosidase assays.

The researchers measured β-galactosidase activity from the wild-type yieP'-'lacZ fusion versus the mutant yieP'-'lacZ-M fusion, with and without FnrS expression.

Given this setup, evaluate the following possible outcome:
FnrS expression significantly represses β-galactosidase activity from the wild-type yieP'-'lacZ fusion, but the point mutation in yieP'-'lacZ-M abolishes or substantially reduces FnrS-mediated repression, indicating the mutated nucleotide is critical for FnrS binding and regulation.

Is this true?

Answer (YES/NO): YES